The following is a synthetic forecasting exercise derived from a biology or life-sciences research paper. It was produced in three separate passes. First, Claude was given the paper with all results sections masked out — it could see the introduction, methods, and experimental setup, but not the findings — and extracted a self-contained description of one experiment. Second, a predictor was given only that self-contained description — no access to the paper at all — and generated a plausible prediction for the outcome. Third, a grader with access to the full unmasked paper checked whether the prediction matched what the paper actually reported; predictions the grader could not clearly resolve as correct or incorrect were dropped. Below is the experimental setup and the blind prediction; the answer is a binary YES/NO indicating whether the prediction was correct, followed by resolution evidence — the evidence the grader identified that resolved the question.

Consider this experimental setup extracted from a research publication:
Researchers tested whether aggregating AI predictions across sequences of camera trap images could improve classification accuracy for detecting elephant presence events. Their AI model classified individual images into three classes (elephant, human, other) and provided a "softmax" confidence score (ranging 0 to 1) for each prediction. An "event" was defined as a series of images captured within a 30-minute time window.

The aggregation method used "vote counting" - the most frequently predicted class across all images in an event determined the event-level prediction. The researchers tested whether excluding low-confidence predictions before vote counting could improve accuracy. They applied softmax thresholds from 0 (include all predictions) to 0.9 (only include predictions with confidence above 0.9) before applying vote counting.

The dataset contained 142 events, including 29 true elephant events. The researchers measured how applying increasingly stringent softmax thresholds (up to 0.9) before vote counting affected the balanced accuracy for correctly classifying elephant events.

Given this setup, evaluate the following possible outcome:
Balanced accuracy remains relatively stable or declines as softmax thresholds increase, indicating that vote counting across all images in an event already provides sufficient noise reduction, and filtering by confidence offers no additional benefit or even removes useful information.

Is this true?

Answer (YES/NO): NO